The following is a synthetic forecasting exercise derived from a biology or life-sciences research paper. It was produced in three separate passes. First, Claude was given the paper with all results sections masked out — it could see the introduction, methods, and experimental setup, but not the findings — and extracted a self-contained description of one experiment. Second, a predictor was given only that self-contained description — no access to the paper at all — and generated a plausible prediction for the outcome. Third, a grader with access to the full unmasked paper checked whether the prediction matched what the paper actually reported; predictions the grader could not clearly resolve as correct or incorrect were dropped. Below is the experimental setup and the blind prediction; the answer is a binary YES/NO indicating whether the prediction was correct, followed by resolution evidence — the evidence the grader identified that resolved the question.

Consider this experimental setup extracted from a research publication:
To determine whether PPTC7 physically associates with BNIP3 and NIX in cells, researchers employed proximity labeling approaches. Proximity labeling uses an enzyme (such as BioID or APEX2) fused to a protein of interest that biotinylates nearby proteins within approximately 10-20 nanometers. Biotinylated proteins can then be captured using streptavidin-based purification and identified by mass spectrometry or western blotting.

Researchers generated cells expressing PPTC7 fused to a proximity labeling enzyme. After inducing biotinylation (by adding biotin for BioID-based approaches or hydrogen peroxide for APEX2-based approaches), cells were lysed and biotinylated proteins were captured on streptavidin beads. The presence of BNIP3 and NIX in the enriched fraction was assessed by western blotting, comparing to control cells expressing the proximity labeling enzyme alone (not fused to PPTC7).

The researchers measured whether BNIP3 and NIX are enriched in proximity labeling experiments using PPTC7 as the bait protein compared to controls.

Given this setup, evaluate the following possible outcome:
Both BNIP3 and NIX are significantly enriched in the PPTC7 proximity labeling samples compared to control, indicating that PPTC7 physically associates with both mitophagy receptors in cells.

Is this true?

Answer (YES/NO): YES